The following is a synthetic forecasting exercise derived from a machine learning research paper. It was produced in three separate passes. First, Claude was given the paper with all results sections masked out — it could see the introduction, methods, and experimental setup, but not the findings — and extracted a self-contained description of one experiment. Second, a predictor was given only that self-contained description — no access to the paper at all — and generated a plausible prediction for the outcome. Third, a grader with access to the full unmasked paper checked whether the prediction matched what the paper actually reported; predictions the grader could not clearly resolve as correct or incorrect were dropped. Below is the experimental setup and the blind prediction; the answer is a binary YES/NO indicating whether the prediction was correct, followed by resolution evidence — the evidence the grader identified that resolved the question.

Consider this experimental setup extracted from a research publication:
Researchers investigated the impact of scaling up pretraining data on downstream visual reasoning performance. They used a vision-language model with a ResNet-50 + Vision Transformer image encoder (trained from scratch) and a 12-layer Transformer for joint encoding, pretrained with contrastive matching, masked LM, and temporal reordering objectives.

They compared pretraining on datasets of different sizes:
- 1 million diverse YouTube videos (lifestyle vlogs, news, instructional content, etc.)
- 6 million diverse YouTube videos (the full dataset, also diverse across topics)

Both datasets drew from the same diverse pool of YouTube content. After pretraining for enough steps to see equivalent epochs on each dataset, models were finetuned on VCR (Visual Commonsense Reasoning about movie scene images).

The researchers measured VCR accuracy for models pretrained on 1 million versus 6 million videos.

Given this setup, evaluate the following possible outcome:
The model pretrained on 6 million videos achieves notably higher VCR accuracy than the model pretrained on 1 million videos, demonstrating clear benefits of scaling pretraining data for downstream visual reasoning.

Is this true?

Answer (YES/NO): YES